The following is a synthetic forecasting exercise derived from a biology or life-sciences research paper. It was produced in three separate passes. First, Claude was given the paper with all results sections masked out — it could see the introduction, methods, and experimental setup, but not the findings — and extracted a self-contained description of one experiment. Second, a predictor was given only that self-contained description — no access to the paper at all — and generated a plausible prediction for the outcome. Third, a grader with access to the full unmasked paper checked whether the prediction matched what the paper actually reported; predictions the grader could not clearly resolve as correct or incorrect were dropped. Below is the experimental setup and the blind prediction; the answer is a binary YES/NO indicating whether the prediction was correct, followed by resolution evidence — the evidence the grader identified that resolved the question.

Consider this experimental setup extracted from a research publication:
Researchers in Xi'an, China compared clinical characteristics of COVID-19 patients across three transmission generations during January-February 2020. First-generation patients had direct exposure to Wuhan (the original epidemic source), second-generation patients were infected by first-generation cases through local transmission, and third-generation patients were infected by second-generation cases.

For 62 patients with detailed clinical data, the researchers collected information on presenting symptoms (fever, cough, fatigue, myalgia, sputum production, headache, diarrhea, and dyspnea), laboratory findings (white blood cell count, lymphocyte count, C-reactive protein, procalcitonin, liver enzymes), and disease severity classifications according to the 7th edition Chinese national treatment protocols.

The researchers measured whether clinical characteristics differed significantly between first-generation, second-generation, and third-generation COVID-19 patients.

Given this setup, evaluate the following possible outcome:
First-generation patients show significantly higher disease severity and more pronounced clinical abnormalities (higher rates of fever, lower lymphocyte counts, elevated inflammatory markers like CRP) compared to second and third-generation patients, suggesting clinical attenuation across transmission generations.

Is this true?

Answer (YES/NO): NO